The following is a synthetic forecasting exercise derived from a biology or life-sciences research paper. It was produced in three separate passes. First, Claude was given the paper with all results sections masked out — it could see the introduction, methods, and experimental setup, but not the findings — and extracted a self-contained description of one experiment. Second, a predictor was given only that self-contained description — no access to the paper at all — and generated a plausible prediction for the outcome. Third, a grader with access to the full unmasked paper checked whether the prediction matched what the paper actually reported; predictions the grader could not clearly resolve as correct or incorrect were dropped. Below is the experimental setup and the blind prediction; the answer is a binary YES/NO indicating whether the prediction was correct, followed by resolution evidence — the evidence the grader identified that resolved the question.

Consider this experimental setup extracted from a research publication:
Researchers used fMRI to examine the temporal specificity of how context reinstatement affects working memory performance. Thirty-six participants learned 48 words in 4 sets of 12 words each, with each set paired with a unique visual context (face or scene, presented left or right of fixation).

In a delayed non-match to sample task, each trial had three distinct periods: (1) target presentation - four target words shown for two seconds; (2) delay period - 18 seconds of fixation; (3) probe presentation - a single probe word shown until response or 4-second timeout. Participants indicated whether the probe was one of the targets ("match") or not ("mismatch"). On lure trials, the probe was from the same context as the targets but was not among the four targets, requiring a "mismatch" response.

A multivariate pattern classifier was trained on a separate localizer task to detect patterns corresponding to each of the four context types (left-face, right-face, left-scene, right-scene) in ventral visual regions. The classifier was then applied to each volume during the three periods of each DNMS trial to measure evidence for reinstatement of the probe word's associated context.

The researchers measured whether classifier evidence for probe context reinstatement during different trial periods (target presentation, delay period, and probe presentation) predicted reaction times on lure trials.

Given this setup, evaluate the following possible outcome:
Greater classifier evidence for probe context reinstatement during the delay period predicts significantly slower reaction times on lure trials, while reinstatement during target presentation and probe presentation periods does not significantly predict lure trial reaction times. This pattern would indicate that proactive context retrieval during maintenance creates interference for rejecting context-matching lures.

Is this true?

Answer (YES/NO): YES